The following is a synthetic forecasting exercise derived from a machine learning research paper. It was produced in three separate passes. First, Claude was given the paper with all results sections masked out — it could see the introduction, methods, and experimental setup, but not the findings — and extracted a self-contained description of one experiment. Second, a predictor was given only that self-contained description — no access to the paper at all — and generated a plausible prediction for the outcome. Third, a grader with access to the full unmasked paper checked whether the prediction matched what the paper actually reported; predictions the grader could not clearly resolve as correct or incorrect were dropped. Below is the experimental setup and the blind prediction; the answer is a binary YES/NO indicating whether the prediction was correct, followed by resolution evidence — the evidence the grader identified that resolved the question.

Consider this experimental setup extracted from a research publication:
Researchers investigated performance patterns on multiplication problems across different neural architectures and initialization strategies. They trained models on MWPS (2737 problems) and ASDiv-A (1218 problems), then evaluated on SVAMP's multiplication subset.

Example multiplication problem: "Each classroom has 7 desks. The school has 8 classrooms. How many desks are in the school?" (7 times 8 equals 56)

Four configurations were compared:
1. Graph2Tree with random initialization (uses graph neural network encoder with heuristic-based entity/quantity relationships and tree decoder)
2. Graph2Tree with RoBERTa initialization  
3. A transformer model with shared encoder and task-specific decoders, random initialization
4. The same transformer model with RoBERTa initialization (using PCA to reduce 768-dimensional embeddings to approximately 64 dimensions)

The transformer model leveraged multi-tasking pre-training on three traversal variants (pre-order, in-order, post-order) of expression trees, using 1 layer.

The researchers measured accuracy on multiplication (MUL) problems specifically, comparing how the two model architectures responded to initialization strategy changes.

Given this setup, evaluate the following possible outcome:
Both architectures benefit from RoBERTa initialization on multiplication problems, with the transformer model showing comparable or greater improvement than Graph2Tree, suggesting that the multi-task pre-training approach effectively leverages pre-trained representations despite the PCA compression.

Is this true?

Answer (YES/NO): NO